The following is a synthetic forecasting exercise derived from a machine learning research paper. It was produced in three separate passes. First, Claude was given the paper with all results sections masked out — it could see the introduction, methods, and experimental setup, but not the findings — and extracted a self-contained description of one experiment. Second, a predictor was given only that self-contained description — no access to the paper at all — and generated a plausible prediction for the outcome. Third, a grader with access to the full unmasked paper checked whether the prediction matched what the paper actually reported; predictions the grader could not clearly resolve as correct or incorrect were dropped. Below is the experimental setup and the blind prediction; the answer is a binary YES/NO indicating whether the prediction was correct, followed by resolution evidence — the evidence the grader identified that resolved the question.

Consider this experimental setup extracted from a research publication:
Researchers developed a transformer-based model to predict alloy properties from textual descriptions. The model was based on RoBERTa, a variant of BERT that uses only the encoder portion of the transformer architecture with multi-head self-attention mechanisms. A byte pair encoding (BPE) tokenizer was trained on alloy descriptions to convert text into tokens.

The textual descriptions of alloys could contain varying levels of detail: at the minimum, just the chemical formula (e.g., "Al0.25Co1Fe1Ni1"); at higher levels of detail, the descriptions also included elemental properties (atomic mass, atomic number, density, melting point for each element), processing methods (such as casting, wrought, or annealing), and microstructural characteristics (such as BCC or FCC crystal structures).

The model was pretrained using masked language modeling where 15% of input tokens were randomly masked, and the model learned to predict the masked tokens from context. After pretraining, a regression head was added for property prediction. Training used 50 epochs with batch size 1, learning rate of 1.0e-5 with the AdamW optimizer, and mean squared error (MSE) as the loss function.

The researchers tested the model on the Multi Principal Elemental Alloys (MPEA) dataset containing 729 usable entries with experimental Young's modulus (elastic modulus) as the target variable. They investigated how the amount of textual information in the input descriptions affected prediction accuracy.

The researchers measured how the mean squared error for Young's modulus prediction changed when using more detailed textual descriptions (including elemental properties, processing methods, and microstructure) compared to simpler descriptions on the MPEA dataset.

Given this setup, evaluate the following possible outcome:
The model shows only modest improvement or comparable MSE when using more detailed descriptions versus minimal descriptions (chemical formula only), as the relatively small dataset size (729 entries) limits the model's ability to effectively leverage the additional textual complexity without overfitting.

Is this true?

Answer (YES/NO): NO